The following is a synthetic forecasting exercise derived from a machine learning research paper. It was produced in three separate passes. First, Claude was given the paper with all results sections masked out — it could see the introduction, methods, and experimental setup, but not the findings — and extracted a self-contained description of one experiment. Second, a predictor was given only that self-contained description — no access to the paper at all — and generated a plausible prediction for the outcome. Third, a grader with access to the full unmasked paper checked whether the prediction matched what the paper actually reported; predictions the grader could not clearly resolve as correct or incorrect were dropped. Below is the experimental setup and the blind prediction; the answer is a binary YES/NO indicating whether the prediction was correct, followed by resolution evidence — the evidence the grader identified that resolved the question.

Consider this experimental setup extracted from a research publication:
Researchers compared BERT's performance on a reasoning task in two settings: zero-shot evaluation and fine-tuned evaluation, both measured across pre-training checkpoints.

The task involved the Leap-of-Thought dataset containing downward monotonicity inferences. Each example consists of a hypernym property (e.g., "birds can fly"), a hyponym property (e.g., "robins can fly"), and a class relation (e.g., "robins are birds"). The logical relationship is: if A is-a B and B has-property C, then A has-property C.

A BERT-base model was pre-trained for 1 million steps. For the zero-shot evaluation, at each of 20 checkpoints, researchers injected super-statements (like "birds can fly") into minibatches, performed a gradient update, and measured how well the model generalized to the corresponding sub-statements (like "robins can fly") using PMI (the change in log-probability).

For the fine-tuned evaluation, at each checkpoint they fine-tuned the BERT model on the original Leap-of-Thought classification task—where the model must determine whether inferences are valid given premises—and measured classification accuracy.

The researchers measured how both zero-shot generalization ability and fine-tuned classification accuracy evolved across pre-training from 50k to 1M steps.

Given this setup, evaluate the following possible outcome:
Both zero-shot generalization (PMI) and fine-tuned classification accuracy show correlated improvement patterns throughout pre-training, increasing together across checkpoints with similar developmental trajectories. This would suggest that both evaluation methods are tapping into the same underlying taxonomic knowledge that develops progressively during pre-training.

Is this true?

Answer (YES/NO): NO